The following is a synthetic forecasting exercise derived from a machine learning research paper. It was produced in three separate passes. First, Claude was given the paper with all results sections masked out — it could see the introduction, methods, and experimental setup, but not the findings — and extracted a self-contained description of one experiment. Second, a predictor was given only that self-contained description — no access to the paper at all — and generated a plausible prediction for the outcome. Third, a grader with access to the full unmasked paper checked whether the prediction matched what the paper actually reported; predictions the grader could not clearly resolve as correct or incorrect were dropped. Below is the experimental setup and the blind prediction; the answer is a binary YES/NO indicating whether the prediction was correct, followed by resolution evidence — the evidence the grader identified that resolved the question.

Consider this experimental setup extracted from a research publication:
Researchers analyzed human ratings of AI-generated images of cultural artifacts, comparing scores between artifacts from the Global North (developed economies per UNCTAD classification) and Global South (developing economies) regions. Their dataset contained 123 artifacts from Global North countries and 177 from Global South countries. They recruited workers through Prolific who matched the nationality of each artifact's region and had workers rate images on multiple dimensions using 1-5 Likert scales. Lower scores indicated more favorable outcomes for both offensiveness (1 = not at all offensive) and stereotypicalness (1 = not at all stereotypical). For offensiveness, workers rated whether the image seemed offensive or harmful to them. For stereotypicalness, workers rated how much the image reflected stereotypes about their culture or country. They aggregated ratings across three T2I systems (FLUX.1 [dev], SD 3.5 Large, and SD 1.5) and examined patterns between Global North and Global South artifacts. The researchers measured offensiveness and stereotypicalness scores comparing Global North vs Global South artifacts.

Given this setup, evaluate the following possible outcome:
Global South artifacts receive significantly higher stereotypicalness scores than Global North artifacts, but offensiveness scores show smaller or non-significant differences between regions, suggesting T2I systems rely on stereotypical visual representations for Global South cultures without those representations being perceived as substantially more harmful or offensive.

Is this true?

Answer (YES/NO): NO